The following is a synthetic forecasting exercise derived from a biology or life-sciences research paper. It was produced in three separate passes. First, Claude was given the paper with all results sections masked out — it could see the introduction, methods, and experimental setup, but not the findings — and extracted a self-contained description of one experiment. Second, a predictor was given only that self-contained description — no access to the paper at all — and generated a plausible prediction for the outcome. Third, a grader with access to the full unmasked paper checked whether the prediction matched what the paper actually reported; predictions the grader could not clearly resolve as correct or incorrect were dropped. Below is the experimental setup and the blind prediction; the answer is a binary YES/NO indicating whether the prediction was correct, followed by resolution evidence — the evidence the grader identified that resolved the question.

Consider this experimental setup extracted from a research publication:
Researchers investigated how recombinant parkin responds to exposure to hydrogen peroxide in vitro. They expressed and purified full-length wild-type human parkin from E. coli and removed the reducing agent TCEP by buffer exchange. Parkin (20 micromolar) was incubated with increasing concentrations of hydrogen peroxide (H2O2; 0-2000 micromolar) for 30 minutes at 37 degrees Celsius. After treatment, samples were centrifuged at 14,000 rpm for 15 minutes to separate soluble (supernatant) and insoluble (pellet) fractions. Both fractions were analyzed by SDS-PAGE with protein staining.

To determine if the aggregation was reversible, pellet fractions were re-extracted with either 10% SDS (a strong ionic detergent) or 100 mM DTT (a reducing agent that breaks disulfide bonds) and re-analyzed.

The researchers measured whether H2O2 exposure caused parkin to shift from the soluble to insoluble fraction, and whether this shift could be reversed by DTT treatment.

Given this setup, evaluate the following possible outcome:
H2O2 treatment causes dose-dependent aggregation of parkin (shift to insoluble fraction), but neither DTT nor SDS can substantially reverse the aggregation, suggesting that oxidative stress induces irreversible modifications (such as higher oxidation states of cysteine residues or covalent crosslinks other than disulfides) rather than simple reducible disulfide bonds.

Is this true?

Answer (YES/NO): NO